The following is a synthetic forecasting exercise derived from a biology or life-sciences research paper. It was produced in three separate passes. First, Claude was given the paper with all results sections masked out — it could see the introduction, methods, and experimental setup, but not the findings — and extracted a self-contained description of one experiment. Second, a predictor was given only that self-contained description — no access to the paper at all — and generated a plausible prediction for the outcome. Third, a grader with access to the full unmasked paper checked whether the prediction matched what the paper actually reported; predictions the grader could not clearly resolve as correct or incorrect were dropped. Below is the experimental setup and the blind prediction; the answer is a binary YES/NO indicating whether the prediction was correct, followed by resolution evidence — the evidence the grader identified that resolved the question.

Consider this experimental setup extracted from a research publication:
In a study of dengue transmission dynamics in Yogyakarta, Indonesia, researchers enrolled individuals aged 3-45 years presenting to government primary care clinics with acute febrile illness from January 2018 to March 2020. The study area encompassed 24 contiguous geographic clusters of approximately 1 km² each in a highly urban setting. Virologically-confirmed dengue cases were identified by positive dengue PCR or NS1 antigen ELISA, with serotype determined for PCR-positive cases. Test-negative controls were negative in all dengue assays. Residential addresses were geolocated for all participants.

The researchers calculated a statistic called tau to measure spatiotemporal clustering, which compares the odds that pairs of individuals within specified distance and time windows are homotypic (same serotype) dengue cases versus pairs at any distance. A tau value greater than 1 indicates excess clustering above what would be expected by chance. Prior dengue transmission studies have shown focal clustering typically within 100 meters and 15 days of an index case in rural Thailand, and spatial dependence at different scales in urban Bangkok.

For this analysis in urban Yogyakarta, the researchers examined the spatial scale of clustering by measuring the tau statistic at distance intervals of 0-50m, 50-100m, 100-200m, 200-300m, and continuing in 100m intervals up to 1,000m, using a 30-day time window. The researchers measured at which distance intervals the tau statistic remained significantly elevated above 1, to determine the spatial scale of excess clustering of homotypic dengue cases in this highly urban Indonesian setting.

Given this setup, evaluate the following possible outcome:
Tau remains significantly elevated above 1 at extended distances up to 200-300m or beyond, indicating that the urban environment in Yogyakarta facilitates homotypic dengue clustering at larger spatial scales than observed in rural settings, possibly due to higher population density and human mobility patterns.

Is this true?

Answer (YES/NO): YES